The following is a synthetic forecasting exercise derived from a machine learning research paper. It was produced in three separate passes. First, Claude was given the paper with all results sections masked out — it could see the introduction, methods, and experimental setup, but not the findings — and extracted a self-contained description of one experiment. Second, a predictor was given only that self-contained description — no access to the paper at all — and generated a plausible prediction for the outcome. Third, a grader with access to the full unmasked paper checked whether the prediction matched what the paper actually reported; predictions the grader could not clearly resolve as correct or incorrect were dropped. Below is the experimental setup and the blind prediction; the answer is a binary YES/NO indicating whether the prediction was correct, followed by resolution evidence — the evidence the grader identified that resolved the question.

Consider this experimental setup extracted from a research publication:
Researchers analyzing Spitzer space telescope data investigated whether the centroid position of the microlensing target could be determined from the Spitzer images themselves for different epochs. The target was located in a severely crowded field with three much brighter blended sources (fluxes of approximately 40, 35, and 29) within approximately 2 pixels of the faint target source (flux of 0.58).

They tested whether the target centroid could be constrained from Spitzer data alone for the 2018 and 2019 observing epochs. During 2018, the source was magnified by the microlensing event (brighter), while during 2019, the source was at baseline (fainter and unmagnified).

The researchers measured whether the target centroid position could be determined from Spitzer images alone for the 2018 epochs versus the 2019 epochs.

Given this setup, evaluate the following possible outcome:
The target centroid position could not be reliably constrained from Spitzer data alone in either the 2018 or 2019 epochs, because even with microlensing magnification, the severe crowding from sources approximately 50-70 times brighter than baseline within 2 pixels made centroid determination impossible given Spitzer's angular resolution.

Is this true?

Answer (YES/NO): NO